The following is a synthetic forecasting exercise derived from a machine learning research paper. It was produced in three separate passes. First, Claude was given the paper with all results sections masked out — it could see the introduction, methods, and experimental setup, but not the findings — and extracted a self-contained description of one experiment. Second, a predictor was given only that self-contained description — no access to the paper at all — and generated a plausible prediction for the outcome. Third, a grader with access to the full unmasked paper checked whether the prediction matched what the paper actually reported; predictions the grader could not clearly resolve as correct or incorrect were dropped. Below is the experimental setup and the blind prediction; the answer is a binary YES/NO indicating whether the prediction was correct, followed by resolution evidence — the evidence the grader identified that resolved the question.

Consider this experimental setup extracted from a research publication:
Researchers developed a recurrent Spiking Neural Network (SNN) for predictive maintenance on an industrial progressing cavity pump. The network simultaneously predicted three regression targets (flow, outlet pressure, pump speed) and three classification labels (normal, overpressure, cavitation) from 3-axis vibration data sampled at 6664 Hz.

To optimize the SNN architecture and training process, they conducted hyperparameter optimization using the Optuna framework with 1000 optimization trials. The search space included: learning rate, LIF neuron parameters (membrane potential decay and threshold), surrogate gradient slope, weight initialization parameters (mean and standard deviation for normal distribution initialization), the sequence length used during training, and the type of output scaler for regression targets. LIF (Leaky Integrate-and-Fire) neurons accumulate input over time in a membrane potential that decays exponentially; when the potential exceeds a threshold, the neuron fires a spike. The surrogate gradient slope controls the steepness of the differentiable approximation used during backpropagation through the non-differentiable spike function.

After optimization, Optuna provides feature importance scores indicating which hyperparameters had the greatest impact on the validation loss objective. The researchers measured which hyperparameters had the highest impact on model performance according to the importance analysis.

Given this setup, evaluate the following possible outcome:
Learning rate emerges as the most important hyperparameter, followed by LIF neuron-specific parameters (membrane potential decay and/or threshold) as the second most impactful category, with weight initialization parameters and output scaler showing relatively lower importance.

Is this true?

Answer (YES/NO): NO